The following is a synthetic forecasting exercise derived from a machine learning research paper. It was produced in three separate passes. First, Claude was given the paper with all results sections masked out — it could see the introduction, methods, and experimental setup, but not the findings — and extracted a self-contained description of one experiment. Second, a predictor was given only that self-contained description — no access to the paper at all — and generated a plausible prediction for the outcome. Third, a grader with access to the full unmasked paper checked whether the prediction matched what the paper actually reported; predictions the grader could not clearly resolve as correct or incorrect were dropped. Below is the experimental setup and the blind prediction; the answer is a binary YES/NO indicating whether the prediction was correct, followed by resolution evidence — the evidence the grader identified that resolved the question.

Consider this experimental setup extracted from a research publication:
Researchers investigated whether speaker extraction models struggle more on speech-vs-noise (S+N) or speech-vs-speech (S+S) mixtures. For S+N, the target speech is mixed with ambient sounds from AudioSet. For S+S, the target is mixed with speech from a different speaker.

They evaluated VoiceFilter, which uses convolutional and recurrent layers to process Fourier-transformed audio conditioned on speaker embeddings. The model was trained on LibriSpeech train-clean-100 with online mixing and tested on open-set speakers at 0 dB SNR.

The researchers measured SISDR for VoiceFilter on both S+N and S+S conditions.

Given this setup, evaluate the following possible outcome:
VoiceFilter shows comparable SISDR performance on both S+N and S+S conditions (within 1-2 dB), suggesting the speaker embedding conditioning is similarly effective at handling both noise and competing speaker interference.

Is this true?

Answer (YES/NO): NO